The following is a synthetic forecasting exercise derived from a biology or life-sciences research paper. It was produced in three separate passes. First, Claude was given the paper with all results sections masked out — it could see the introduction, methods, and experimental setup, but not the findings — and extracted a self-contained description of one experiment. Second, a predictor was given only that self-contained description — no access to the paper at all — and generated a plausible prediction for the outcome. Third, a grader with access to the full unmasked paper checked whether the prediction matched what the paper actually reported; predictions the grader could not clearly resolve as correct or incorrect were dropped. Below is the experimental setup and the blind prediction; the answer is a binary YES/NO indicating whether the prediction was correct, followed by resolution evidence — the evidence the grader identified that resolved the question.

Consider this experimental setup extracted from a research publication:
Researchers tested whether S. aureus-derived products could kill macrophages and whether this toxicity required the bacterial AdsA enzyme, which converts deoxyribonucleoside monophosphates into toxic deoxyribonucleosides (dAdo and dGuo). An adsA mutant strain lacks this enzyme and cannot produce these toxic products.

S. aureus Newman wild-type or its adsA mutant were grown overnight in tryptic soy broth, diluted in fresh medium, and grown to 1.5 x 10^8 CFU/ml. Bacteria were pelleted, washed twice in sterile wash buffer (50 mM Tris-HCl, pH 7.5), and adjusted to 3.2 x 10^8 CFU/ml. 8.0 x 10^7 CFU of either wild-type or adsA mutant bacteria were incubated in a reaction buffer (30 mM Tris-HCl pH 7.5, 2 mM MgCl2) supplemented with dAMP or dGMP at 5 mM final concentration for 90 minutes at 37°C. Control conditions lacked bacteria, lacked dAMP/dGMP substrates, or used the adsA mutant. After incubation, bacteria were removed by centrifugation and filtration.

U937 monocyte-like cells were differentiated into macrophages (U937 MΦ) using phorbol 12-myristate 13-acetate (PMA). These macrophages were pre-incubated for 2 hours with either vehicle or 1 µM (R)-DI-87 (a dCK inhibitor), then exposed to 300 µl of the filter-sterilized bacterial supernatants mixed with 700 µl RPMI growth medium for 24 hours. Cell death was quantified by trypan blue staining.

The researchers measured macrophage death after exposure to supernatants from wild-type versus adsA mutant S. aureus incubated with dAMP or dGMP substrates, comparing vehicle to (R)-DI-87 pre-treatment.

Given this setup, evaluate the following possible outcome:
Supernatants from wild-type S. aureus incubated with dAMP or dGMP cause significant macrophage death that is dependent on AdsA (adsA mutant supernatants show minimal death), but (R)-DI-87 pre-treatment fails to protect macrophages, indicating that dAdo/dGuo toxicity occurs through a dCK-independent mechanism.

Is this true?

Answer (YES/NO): NO